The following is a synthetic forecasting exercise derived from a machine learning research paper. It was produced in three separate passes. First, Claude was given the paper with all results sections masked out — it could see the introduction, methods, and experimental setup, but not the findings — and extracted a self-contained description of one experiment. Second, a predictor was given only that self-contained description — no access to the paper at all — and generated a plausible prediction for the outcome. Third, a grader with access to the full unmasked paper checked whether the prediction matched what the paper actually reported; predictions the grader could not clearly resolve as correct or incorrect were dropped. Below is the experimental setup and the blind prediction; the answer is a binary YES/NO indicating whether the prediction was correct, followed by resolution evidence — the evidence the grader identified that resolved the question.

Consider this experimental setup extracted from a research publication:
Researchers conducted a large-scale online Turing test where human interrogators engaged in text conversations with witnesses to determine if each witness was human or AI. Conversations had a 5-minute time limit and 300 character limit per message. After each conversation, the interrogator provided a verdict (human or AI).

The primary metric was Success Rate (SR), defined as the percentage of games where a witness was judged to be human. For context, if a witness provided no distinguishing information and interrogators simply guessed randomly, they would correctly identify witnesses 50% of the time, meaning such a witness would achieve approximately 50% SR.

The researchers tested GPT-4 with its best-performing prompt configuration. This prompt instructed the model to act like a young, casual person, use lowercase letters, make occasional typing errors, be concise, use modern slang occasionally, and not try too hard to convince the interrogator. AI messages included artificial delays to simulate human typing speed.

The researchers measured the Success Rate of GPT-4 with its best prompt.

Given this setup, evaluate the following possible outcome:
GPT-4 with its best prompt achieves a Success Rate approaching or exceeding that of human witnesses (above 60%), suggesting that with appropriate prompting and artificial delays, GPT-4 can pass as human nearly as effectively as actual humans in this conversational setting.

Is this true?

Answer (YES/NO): NO